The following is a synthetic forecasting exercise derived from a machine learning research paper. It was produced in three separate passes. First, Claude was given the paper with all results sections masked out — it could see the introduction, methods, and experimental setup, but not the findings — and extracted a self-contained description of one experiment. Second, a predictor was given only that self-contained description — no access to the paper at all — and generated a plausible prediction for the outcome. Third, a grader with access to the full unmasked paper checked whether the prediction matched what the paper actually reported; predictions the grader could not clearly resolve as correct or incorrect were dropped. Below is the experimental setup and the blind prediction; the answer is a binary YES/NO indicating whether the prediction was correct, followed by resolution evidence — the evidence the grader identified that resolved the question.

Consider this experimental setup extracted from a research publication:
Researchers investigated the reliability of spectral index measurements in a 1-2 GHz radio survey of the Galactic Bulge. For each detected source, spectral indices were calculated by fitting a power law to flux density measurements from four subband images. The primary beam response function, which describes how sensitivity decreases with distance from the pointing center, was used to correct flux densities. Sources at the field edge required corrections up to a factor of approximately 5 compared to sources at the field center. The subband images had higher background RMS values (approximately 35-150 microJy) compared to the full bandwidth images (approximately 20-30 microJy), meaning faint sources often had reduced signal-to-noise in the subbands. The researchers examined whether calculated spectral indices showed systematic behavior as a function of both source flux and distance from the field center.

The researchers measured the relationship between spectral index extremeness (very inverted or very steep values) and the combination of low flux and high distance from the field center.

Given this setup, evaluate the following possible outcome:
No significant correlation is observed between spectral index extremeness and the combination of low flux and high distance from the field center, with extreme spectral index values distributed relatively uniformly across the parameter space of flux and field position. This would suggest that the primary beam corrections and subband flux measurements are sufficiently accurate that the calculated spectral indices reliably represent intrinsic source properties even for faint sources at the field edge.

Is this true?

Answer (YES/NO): NO